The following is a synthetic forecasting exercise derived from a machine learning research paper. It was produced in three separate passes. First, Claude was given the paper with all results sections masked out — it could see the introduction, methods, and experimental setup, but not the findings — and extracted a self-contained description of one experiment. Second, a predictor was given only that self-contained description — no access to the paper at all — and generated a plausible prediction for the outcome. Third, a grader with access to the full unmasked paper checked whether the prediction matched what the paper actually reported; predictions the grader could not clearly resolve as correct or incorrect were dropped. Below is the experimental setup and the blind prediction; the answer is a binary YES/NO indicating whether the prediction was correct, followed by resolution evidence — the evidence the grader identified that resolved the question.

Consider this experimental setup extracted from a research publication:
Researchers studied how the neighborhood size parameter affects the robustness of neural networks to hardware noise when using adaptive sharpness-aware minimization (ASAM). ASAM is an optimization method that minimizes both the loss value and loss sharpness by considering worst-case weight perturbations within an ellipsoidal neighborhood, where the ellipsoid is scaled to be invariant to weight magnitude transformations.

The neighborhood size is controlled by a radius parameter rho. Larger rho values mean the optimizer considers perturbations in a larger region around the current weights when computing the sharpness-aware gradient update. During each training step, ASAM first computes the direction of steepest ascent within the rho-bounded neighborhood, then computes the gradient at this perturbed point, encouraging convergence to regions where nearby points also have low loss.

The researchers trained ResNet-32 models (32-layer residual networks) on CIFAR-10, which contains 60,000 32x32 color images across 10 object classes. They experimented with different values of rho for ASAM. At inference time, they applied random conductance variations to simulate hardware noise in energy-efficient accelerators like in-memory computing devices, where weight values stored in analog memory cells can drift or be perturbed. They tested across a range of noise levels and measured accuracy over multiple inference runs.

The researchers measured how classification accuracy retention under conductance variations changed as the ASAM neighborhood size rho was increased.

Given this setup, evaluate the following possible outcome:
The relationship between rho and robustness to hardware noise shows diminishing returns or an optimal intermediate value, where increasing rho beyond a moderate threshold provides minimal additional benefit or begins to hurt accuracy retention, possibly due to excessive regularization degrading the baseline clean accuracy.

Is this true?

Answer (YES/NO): NO